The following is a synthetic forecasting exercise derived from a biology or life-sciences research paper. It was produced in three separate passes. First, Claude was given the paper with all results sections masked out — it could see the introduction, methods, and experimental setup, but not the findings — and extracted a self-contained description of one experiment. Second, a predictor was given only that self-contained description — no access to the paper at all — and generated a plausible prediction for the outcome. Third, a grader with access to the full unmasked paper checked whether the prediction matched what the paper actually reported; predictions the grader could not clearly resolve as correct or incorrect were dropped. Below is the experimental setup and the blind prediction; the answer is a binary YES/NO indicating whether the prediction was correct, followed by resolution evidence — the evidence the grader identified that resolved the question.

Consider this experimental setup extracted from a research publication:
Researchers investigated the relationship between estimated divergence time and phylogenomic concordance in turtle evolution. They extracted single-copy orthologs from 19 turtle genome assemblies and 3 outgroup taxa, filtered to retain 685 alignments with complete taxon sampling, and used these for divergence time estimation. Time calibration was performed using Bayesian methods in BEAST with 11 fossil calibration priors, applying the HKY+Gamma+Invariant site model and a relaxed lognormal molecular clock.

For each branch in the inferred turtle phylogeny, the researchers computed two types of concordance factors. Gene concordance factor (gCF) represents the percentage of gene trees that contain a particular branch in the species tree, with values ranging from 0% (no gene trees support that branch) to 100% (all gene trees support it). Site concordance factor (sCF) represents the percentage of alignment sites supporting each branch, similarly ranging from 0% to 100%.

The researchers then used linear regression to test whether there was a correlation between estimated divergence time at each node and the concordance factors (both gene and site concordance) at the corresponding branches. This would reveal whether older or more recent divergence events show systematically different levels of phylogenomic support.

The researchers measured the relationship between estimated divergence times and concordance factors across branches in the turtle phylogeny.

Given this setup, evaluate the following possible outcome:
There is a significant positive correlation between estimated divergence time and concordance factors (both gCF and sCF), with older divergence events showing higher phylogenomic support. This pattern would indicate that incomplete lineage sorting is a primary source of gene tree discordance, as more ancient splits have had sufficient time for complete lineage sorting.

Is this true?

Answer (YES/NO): NO